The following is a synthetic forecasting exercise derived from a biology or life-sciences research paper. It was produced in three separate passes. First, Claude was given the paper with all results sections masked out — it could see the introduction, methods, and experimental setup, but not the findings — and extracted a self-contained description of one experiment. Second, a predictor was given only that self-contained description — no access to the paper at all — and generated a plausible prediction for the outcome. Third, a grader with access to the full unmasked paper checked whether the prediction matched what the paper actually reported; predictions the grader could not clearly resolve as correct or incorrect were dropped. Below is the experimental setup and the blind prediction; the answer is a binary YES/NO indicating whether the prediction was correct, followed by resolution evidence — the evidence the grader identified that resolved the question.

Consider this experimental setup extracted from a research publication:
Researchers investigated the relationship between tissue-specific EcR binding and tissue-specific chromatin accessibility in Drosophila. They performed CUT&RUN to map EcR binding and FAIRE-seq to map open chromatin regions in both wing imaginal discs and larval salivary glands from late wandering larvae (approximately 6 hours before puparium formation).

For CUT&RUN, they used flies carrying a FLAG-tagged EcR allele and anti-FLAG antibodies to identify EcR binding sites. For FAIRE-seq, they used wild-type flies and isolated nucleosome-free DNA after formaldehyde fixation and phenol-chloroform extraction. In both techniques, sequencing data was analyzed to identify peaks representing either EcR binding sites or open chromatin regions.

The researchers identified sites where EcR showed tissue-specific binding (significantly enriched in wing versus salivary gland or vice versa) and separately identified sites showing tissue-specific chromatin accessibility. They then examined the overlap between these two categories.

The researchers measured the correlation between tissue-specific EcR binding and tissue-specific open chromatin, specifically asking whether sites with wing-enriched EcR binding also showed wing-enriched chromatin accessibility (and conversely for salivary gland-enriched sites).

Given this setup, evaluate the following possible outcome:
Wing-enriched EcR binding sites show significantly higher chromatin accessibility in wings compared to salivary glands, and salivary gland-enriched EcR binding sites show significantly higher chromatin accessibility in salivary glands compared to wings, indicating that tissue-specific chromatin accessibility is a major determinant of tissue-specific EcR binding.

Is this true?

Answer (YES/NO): YES